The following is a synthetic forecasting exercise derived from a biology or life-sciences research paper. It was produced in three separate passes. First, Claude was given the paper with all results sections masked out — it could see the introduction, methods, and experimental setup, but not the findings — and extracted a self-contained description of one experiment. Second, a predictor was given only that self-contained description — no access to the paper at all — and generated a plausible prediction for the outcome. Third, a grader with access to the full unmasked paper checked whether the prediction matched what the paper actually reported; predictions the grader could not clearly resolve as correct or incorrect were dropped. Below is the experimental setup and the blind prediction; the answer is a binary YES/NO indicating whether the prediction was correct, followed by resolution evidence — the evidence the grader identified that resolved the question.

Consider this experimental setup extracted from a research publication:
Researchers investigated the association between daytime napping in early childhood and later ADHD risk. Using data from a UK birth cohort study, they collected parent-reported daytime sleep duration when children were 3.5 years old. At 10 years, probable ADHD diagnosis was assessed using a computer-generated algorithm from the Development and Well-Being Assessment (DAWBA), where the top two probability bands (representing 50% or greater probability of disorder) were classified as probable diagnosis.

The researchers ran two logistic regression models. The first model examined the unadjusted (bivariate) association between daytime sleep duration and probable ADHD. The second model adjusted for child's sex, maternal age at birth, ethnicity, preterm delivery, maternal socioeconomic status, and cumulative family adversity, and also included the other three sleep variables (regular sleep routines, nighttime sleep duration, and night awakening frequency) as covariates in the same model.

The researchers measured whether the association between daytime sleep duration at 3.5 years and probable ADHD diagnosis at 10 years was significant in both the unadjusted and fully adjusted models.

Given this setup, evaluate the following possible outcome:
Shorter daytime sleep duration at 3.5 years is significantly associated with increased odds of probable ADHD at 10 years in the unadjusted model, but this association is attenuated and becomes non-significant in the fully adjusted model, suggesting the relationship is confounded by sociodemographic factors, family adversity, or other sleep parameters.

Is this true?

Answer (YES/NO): YES